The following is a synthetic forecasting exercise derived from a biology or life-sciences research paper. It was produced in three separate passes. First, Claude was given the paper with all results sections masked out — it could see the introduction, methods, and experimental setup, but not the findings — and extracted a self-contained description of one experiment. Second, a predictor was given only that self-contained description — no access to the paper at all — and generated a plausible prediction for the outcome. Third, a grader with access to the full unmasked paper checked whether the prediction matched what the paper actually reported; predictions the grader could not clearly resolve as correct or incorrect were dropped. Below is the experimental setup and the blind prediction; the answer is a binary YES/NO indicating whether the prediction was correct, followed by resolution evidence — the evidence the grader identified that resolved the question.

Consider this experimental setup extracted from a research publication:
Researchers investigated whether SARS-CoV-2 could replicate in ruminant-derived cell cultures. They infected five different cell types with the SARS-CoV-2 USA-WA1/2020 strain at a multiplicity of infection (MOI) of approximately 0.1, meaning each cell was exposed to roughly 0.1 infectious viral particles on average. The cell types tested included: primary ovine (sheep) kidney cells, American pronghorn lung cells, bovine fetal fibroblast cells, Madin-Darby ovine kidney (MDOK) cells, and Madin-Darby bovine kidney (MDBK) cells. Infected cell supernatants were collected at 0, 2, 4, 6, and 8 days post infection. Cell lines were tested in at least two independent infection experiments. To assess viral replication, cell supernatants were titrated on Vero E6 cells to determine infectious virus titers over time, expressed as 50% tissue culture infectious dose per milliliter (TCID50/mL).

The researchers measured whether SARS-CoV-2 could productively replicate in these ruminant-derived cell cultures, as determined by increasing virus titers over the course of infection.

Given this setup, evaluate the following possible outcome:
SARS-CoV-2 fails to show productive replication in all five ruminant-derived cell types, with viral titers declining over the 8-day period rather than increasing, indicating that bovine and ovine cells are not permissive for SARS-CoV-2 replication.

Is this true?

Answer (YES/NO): NO